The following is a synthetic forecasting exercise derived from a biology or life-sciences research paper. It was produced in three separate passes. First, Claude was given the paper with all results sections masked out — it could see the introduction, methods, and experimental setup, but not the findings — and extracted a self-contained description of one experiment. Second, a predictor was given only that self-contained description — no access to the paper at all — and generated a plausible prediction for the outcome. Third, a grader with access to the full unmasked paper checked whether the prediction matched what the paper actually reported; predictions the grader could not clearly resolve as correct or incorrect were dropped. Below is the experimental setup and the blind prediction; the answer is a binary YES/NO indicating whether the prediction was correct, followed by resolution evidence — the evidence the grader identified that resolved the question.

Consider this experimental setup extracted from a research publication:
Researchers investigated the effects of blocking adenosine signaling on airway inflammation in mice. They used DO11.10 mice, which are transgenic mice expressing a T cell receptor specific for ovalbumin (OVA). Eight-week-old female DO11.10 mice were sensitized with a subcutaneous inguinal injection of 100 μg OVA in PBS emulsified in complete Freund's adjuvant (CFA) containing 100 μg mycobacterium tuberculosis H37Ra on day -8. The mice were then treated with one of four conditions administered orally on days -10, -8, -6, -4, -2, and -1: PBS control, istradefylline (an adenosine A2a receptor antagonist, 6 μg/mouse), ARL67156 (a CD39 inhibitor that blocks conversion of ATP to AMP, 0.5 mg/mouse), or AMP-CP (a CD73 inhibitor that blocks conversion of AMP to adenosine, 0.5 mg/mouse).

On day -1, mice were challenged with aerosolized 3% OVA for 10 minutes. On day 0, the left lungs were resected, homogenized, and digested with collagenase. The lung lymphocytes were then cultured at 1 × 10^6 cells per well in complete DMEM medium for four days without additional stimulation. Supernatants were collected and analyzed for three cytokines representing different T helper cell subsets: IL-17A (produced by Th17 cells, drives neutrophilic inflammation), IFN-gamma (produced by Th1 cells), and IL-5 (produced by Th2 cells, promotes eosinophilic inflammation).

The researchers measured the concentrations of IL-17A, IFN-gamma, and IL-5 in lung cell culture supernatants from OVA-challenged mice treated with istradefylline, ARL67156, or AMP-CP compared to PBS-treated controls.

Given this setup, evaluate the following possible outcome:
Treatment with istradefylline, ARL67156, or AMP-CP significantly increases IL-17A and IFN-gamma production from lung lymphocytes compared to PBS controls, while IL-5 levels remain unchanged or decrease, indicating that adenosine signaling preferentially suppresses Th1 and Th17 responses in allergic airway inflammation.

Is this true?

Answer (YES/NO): NO